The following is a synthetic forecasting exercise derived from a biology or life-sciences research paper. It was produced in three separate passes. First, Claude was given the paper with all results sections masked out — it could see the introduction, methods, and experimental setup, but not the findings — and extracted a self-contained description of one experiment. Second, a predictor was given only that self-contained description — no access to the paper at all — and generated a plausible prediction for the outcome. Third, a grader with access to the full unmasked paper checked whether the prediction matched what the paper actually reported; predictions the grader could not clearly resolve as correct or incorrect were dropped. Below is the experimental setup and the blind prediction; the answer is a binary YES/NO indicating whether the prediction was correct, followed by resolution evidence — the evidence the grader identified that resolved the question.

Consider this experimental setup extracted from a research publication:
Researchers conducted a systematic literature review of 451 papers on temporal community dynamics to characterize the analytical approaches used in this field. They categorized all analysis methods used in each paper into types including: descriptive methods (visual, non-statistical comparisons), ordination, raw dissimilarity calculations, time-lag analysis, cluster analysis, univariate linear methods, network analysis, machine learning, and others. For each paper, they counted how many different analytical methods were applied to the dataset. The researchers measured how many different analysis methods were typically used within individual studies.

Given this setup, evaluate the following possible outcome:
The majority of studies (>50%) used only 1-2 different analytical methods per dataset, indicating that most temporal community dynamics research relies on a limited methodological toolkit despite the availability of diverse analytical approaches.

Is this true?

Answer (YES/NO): YES